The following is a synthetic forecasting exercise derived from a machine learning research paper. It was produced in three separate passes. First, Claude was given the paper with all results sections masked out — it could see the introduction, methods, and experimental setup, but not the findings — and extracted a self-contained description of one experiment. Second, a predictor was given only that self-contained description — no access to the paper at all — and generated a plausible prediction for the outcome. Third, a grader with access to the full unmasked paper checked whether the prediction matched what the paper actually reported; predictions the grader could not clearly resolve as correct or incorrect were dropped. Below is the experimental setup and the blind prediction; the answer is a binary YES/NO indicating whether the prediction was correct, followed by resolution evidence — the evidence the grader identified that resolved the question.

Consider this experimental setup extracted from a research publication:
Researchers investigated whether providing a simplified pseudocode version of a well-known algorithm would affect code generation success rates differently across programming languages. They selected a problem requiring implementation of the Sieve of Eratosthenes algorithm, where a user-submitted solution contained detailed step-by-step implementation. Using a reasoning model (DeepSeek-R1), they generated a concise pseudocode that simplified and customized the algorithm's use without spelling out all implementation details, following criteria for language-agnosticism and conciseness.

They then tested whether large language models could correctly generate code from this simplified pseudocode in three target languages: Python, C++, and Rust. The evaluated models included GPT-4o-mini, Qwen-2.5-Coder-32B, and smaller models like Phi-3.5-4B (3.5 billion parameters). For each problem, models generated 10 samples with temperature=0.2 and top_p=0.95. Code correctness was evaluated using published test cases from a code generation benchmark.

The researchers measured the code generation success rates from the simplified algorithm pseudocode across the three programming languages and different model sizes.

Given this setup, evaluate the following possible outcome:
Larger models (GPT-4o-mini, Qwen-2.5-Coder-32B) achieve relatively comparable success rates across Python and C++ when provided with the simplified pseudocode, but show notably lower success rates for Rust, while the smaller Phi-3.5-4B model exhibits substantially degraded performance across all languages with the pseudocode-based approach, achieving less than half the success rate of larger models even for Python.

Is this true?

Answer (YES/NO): NO